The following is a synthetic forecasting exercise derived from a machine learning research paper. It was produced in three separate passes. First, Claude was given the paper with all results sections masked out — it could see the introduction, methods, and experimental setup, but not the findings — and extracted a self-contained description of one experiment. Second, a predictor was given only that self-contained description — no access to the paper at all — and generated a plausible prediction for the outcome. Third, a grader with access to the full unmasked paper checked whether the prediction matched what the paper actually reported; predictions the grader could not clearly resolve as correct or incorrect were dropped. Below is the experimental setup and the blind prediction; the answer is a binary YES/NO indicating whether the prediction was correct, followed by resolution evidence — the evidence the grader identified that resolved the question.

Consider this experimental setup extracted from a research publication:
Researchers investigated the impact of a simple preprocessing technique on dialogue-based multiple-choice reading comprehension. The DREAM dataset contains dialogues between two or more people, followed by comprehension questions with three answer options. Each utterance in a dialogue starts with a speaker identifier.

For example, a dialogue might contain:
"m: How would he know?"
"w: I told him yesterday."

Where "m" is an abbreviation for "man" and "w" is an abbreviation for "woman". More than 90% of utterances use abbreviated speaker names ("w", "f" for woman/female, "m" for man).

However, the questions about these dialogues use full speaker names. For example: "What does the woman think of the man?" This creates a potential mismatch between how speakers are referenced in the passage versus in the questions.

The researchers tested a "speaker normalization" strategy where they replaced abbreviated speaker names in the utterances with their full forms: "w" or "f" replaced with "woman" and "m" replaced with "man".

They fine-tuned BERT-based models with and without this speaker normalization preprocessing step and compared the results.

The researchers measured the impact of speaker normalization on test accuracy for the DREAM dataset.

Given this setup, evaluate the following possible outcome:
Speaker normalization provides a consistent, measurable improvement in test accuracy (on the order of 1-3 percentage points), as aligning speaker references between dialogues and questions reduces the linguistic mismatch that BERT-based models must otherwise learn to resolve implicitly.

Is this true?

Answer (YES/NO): YES